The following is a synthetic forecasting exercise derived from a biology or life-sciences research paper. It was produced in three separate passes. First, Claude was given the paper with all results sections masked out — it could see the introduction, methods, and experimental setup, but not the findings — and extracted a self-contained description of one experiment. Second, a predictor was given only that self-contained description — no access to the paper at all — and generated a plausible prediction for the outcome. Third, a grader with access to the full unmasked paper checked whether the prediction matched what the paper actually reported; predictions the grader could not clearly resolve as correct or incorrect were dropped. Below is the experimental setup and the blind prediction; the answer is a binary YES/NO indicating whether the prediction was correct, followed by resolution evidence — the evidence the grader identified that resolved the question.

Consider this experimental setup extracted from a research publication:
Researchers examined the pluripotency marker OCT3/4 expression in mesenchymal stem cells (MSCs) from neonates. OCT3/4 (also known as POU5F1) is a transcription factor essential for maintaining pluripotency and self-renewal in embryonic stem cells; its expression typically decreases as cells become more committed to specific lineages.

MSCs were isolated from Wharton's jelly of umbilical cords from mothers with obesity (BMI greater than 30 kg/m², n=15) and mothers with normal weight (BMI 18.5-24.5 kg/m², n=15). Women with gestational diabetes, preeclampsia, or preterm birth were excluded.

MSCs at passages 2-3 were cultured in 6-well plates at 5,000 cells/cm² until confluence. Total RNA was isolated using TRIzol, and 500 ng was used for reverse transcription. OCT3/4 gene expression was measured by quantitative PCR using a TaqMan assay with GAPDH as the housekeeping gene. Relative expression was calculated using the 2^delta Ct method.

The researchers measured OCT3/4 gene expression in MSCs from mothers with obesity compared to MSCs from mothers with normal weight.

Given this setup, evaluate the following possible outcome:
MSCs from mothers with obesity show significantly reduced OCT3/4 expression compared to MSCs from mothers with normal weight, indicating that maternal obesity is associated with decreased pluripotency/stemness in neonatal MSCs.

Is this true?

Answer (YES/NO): YES